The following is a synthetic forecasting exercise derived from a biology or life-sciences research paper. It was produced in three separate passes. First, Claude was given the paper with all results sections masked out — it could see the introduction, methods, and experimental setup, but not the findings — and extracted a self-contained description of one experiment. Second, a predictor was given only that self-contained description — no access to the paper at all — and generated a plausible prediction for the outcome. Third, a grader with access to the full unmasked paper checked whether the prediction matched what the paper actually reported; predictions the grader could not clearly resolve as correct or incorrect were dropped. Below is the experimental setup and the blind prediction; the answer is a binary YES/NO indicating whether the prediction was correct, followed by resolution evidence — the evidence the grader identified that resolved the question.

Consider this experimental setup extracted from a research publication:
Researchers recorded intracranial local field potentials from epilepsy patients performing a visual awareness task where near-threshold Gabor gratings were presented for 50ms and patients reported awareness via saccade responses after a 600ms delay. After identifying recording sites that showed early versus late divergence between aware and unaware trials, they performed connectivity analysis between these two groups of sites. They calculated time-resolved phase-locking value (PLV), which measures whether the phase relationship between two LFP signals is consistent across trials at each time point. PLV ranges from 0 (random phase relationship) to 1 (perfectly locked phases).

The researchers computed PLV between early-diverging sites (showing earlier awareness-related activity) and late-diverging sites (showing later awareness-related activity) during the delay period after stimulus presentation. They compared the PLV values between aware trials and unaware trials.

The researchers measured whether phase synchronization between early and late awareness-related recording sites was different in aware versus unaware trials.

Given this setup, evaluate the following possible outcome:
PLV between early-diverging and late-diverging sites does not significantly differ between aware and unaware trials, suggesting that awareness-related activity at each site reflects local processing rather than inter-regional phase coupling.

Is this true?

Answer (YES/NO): NO